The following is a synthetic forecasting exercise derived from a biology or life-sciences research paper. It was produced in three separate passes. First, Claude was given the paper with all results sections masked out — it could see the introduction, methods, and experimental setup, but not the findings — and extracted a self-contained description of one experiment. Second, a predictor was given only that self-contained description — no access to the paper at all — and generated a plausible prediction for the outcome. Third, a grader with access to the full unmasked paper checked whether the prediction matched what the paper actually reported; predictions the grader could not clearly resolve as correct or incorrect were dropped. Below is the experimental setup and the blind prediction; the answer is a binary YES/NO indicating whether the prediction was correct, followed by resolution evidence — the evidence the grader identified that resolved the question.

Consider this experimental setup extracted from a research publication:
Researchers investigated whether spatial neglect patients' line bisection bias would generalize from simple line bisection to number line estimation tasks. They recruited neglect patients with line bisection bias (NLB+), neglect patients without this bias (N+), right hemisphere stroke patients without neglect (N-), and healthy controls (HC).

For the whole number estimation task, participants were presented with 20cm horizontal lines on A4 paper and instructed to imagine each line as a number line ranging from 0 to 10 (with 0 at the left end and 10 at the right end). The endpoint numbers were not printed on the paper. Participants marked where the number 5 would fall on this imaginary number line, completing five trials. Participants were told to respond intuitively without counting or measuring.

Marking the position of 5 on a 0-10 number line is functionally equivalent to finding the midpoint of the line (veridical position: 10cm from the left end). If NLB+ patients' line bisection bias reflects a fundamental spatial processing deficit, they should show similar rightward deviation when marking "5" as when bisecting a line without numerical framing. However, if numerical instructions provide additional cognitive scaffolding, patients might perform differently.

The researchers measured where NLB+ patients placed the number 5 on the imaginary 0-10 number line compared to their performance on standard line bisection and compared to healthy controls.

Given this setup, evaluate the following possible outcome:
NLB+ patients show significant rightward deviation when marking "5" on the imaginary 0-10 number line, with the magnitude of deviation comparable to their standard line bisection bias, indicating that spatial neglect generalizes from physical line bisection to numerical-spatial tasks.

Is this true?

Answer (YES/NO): NO